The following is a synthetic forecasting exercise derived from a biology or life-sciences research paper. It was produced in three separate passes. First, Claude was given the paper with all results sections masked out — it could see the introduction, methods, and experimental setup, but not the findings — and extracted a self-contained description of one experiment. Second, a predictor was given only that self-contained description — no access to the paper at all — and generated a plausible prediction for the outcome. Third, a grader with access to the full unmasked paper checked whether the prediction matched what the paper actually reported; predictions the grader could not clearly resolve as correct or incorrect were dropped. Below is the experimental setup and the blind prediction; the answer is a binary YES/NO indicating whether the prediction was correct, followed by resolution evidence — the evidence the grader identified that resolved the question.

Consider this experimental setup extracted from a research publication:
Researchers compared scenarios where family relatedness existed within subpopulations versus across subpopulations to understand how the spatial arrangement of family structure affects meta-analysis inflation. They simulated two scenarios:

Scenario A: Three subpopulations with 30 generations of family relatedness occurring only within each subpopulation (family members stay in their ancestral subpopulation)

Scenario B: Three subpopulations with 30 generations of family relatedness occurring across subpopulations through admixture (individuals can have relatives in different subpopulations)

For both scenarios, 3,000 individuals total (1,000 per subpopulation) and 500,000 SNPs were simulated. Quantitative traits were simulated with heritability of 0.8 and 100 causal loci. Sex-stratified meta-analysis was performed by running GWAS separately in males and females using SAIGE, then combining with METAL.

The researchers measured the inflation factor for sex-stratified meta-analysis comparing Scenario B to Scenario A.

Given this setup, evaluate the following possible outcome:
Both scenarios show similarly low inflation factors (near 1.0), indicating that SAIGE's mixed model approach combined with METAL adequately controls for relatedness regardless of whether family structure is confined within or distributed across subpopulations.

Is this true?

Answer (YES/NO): NO